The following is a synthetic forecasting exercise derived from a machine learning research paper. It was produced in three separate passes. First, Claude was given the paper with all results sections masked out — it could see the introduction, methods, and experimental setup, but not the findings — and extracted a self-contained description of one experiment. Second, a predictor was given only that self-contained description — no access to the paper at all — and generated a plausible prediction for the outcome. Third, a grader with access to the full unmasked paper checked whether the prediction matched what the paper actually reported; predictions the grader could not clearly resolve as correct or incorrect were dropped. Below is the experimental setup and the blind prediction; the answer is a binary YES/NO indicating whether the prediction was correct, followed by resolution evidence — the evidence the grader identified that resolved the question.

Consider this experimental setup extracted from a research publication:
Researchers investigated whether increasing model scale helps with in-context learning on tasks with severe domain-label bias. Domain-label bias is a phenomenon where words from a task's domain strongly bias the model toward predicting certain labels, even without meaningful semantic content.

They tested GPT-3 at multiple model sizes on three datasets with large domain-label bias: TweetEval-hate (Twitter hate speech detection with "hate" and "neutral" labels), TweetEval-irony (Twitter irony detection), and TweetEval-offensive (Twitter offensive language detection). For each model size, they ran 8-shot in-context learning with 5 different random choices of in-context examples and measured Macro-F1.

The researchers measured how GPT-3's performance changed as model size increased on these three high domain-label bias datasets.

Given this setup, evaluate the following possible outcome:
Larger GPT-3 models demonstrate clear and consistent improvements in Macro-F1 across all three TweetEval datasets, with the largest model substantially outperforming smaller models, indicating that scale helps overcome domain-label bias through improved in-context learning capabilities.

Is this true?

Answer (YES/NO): NO